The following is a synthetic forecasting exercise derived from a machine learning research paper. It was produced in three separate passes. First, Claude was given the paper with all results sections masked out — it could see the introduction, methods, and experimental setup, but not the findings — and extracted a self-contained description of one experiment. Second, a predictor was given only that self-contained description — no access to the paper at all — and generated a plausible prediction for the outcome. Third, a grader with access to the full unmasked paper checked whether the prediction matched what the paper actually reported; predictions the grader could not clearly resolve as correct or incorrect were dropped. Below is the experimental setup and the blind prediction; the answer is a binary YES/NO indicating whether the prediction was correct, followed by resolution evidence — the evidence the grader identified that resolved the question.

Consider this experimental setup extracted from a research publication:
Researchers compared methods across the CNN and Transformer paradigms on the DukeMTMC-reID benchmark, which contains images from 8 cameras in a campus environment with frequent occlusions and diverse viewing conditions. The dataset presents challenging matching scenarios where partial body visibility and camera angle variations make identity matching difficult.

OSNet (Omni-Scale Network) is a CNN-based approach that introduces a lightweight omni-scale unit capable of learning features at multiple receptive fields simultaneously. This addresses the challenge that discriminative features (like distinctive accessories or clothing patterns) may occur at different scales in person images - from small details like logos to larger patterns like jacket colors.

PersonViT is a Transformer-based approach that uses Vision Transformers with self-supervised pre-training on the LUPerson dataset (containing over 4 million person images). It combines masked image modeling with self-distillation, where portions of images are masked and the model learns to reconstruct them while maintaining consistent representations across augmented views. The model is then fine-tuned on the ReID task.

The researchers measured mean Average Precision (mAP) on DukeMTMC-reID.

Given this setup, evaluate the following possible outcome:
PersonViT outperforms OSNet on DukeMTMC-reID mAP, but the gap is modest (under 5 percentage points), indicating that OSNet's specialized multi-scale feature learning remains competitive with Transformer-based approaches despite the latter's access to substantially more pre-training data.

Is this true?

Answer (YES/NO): NO